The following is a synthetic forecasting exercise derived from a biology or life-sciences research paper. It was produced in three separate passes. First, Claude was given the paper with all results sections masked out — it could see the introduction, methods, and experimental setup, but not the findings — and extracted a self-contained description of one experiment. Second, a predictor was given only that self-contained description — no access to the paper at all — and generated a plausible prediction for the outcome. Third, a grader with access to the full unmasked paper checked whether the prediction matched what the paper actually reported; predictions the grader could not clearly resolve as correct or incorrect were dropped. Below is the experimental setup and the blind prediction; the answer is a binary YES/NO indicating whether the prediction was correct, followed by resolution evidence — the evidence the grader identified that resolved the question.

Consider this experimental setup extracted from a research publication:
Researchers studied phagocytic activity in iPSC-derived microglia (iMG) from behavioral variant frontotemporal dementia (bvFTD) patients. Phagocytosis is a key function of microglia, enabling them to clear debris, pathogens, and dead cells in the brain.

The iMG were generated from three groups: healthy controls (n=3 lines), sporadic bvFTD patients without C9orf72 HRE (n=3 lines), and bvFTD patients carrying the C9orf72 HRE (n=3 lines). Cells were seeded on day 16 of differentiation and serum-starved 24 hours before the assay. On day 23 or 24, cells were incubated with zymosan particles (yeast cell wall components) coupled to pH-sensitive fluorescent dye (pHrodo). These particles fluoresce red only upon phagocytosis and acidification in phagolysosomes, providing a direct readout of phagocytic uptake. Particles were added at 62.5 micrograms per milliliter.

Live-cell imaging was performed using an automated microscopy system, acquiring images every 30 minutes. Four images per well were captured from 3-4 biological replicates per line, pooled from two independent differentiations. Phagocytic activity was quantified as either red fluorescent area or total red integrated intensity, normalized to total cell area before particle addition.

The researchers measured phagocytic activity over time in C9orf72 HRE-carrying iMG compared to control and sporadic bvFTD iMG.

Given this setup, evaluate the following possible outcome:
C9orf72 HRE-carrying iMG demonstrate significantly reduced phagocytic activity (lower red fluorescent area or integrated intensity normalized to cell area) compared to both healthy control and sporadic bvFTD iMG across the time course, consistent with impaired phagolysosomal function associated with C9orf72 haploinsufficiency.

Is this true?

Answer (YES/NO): NO